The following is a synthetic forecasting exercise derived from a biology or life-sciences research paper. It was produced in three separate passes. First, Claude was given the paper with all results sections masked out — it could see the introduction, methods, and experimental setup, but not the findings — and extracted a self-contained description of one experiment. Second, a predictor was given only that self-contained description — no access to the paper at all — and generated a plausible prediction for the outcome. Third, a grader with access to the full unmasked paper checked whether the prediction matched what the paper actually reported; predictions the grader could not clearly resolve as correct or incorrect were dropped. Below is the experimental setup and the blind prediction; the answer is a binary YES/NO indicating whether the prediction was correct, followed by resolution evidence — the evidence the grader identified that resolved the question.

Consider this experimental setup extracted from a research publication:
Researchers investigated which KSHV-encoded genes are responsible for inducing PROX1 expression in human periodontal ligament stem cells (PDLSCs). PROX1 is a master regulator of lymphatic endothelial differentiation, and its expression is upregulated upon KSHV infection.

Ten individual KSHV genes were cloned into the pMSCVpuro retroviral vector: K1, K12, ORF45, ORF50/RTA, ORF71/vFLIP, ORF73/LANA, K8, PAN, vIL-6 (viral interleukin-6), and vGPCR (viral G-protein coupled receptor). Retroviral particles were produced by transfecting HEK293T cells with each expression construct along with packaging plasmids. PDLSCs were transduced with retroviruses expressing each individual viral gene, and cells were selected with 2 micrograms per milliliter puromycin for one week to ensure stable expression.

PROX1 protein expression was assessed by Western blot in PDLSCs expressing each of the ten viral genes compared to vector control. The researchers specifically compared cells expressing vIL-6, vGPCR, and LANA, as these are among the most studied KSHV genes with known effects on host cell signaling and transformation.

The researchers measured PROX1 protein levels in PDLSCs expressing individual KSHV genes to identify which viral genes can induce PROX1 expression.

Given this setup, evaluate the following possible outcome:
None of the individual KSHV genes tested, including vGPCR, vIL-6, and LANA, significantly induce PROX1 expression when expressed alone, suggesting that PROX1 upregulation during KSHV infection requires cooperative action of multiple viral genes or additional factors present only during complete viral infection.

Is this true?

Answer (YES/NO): NO